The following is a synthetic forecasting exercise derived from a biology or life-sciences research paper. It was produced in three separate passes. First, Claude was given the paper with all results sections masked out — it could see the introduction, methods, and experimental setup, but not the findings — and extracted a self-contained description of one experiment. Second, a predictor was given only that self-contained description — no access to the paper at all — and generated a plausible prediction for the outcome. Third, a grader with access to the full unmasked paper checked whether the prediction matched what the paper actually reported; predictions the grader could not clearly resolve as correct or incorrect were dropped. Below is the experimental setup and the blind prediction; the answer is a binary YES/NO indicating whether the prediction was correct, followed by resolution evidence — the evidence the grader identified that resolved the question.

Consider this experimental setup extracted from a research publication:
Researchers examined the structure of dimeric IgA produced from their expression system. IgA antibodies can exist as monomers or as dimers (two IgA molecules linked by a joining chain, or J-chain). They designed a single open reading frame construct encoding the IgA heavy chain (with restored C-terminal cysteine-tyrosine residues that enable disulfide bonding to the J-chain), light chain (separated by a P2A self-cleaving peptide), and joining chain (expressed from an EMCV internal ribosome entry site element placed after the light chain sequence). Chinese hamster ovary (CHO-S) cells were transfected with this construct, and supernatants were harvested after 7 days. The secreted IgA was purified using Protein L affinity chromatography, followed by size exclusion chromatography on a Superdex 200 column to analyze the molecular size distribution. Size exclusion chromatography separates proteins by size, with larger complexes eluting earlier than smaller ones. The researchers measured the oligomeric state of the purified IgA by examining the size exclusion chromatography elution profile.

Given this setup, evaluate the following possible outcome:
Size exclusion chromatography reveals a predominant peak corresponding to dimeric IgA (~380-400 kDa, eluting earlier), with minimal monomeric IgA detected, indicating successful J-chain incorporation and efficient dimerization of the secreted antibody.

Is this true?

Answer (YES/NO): NO